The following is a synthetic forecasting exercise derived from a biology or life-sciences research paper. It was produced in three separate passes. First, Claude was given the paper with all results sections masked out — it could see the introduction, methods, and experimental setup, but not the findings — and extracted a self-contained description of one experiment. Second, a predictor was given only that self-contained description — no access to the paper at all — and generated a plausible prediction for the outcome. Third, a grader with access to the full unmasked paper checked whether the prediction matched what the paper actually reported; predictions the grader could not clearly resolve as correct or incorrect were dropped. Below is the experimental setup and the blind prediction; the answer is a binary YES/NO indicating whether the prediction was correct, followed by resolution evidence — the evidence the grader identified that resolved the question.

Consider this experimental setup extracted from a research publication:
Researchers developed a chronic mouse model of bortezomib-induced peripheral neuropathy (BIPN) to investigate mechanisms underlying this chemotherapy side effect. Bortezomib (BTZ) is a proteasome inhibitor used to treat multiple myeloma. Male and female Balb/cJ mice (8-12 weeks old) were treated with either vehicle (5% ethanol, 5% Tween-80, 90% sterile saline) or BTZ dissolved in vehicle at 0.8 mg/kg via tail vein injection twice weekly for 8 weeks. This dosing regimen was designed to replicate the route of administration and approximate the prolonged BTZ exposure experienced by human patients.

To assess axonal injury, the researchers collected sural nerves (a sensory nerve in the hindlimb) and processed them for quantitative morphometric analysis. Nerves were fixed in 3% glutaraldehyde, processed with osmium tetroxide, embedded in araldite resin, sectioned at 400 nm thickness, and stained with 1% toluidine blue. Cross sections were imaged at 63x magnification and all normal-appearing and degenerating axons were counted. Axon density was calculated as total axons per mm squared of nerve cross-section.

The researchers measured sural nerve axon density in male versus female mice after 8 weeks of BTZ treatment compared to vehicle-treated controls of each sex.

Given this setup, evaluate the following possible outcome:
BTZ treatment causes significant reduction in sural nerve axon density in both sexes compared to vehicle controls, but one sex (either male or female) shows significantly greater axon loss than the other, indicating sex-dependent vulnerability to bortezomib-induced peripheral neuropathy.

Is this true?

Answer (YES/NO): NO